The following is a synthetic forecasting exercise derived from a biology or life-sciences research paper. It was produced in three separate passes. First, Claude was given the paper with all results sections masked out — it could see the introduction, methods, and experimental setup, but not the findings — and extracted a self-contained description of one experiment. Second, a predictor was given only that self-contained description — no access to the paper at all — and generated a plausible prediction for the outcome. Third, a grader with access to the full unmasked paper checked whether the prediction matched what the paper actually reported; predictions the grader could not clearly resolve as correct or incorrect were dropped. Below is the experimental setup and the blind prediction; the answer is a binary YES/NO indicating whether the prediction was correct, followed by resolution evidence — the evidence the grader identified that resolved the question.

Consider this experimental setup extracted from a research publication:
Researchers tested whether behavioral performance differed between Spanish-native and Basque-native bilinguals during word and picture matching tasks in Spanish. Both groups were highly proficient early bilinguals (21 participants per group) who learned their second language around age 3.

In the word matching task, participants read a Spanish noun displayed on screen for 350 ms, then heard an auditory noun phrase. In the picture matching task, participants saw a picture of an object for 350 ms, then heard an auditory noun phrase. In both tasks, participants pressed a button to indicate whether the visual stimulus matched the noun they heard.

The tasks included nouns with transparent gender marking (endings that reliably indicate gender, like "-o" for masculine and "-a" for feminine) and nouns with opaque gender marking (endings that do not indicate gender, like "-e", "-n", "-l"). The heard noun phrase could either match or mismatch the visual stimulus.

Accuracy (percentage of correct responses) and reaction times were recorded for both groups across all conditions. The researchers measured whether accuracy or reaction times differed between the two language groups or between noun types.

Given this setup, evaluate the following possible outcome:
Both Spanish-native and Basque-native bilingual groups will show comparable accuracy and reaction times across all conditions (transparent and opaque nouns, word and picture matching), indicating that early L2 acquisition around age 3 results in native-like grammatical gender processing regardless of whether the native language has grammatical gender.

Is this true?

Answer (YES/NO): YES